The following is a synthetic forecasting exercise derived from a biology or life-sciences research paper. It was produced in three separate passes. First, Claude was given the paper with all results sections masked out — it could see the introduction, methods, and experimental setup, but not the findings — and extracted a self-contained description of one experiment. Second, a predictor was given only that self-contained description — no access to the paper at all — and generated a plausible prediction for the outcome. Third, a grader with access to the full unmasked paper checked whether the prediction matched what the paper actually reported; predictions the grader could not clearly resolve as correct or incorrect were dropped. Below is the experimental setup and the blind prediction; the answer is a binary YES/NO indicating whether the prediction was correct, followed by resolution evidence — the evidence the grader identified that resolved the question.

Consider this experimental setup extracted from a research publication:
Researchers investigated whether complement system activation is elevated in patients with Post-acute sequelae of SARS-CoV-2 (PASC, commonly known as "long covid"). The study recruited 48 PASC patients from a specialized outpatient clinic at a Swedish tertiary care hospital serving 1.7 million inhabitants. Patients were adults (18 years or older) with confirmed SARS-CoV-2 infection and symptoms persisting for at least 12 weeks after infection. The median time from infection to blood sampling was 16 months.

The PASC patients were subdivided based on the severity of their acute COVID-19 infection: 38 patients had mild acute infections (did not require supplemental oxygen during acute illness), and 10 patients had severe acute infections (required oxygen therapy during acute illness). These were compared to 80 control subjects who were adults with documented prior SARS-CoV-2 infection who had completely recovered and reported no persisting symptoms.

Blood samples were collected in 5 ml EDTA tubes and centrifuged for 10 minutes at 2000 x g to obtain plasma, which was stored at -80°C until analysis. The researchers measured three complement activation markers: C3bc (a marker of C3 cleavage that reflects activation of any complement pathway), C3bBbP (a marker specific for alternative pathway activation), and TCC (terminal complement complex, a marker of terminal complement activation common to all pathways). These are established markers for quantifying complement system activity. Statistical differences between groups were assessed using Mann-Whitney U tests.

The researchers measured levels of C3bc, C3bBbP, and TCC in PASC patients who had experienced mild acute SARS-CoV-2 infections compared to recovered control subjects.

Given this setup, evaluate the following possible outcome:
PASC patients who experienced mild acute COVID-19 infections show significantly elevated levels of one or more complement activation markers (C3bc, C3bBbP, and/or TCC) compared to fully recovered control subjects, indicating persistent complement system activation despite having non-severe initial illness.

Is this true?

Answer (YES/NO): NO